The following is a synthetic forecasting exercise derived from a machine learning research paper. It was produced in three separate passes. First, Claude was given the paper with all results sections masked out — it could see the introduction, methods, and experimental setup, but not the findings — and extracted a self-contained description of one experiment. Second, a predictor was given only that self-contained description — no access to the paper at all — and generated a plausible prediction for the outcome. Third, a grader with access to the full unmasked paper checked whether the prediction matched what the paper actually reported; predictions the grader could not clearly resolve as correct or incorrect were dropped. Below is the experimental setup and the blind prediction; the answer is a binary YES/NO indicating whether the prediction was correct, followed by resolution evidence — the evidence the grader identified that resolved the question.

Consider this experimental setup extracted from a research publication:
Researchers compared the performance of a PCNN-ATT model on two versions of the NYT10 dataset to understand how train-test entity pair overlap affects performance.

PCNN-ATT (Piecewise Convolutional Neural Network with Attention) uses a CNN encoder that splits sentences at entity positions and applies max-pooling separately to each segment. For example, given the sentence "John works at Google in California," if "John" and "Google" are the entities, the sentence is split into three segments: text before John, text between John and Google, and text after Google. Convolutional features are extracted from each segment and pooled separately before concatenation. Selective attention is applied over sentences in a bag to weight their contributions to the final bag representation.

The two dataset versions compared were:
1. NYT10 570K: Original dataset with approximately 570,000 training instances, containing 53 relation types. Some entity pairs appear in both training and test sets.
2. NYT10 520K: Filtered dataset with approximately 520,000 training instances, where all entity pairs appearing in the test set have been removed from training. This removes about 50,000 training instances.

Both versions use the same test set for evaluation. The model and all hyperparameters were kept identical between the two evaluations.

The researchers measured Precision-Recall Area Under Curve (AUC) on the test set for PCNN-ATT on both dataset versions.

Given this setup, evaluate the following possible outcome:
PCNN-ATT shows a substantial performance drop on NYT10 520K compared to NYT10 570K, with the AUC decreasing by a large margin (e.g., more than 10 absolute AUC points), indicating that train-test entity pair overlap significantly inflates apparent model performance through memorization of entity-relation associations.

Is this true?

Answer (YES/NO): NO